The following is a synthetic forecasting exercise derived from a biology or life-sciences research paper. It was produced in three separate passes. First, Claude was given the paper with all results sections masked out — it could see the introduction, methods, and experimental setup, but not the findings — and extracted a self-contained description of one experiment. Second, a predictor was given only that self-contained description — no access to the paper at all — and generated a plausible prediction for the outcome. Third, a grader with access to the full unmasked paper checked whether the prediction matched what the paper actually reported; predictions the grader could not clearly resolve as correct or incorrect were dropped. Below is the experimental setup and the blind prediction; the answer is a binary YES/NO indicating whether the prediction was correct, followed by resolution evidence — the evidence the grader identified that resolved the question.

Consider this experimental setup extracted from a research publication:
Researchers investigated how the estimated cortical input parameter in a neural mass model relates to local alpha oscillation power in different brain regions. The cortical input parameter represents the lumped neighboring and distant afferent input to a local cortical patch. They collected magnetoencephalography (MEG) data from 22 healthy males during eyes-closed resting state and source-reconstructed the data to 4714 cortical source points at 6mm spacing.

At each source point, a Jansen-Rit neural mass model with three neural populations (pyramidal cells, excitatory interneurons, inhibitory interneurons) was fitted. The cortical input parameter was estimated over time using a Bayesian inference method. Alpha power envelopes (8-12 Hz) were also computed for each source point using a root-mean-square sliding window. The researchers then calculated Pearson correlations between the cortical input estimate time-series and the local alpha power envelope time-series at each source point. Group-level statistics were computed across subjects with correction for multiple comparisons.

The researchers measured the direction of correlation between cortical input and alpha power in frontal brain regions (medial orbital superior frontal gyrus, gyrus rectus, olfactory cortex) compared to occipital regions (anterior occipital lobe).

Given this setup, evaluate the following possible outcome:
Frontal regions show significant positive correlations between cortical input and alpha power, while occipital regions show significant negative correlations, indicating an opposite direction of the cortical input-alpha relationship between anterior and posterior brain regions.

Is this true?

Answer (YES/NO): NO